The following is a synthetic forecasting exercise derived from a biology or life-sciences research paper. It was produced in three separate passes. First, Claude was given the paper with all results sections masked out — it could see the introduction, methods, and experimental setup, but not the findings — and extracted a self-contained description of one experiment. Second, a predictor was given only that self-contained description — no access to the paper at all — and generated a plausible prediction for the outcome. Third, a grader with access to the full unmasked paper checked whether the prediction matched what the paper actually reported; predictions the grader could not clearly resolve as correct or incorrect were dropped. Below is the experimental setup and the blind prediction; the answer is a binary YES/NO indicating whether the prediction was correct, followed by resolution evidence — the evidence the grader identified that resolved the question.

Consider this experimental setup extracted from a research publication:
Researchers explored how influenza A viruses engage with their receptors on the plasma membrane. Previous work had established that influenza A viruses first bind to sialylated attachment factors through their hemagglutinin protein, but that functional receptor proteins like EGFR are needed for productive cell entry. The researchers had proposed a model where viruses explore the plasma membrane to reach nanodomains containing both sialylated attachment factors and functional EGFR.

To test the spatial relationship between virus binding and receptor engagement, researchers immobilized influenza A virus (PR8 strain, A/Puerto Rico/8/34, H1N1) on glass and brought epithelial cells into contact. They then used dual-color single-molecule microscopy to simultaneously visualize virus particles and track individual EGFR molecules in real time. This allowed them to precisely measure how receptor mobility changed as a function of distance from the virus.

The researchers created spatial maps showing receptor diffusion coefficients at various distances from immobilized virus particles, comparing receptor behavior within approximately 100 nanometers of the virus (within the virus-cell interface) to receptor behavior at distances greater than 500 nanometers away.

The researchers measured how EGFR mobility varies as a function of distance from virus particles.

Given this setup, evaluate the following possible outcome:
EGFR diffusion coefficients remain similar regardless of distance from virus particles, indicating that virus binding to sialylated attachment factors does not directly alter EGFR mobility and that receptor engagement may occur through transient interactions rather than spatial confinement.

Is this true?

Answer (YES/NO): NO